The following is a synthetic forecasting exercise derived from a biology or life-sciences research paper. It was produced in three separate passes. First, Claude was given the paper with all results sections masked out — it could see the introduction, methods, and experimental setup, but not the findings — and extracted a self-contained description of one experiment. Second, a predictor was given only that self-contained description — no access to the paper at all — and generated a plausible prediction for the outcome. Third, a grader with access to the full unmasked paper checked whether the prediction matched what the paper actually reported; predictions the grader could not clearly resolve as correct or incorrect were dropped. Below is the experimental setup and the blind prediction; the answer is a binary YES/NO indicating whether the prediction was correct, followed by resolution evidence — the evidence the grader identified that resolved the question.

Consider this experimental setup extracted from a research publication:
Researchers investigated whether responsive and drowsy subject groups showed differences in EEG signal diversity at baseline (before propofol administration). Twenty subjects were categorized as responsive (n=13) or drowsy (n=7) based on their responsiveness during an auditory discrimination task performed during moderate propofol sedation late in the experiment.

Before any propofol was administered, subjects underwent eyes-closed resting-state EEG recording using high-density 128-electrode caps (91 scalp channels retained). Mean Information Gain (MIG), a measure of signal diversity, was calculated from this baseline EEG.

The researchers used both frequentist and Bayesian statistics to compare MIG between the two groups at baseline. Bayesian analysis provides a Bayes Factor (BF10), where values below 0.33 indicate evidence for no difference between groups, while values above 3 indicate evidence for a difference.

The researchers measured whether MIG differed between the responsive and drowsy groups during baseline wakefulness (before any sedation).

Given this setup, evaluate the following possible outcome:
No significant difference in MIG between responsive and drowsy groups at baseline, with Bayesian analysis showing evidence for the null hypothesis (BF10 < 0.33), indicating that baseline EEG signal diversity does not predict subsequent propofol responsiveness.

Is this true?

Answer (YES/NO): NO